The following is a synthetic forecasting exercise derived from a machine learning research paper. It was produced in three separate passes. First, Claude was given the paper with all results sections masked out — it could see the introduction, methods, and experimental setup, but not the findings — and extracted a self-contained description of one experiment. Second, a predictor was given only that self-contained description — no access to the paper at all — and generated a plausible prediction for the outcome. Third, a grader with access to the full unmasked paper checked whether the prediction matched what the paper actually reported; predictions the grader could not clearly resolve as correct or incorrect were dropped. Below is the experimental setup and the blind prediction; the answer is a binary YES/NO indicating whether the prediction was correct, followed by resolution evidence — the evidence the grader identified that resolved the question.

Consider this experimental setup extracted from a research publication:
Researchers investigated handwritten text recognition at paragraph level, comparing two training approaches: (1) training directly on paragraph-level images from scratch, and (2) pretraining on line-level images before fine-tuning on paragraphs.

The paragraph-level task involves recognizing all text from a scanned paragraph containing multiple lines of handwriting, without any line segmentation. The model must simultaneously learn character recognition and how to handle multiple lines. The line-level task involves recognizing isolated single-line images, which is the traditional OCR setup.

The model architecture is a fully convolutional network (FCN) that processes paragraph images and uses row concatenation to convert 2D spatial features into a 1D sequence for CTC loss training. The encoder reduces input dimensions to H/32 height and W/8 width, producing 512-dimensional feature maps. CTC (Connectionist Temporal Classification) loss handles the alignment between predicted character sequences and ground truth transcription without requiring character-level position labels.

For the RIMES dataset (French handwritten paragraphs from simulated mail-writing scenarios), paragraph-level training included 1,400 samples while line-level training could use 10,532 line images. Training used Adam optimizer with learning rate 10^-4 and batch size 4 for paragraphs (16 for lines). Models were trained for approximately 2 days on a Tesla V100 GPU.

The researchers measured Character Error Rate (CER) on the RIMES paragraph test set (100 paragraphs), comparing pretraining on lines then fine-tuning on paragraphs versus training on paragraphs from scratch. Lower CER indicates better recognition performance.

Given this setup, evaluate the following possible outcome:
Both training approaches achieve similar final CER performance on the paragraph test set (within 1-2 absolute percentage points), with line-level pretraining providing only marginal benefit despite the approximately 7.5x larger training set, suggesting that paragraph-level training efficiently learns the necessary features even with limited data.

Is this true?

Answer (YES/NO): NO